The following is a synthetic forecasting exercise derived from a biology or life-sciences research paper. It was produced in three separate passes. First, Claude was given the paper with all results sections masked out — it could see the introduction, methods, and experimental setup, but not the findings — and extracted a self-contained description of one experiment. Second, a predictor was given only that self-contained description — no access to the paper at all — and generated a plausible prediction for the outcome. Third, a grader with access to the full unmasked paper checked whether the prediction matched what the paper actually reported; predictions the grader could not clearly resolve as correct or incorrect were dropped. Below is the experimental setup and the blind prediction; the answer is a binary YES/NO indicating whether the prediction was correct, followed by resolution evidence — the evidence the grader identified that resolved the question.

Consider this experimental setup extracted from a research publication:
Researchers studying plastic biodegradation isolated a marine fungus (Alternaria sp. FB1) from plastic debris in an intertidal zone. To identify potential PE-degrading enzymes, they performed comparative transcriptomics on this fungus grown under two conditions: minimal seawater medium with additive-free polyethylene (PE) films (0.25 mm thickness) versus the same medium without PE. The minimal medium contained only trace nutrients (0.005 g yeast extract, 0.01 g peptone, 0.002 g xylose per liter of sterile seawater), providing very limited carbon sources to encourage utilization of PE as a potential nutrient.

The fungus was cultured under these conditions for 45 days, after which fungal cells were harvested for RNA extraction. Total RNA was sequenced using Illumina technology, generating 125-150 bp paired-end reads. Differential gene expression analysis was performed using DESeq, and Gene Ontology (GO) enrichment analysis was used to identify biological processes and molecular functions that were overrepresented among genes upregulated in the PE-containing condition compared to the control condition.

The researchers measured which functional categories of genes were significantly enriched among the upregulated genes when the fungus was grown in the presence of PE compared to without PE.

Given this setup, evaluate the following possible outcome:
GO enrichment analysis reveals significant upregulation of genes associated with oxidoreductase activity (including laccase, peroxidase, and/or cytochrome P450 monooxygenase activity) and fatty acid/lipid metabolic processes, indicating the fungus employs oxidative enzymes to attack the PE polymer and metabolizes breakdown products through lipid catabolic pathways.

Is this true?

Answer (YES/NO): YES